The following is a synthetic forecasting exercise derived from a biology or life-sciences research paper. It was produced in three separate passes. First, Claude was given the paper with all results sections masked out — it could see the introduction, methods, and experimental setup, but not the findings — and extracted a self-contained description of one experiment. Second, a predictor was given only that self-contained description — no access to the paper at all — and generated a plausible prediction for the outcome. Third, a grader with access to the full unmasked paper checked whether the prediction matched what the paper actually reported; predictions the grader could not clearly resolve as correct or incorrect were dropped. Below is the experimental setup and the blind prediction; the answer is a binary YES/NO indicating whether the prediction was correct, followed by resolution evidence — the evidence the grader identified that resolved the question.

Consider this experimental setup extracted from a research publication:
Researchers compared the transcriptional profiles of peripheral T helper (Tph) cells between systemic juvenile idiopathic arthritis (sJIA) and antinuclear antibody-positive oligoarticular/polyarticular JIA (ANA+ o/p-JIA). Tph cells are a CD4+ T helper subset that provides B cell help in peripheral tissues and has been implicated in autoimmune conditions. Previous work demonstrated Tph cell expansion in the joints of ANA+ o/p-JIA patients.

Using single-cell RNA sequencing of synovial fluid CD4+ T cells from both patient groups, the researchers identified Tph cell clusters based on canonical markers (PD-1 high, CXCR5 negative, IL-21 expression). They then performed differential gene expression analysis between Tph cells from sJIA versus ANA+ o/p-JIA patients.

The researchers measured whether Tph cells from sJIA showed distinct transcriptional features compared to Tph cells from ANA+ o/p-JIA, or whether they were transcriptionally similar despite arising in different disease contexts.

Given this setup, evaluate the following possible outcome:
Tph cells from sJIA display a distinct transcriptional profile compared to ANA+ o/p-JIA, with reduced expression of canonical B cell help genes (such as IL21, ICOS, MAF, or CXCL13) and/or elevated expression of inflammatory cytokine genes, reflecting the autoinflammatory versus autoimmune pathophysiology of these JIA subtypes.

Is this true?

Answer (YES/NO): NO